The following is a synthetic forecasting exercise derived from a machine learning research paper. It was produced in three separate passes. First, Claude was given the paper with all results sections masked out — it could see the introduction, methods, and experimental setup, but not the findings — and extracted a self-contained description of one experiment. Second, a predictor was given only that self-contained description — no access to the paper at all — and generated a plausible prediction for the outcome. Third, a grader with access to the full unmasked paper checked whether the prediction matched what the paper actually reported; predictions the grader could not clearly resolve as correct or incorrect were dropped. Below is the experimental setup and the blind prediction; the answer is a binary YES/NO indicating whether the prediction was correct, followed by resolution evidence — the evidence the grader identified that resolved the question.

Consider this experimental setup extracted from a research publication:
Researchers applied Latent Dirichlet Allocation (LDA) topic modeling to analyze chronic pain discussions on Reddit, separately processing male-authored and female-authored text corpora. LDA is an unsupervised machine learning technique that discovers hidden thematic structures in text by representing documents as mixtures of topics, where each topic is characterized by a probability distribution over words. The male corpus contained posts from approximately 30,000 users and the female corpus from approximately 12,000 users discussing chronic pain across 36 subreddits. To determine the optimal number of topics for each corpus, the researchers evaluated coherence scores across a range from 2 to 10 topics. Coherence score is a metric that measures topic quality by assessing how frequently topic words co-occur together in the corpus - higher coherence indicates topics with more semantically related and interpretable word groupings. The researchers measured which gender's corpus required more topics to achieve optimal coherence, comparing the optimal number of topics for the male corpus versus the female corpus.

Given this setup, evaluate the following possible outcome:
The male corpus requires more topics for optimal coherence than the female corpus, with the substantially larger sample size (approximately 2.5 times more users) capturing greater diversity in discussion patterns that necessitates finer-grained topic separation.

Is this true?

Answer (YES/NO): NO